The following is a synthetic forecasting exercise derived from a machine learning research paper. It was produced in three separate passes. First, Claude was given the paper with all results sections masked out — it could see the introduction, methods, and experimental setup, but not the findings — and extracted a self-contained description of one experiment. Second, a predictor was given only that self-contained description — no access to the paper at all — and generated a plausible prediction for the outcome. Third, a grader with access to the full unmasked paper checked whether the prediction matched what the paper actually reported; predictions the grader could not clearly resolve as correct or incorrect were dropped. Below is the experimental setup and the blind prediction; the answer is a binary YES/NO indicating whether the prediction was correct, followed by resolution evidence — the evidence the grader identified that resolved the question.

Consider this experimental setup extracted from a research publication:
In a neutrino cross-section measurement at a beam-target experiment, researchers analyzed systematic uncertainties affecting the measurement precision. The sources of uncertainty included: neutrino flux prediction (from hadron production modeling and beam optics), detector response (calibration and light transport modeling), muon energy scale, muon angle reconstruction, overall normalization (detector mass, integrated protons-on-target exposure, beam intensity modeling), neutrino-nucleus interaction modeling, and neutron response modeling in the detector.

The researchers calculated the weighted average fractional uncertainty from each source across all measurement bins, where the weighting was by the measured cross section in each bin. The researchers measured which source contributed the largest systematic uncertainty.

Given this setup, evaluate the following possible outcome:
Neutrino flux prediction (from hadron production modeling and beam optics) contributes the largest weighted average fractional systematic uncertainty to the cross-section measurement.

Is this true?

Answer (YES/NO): YES